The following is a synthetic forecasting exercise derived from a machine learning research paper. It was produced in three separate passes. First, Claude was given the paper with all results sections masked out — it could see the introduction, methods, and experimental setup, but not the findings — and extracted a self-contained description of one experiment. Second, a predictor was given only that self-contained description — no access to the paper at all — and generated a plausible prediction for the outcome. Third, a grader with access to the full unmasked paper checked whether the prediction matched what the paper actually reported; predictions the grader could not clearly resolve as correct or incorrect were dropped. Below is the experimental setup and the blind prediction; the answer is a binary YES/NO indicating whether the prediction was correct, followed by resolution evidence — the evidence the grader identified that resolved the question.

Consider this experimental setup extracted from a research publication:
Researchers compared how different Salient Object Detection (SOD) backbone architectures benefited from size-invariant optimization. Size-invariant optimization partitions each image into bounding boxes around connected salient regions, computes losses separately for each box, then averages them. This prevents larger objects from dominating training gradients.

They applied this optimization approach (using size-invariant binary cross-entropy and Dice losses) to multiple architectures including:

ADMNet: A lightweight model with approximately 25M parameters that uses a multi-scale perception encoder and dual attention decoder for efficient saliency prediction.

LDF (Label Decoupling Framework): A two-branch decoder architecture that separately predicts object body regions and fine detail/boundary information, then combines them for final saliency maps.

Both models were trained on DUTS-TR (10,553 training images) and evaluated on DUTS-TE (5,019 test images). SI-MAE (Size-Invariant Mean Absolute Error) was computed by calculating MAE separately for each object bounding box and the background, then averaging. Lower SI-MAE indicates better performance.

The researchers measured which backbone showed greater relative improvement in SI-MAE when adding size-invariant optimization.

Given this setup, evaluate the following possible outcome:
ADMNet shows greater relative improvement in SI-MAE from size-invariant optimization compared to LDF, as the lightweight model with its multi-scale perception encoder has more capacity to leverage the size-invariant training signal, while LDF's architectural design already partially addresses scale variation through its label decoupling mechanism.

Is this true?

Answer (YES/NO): YES